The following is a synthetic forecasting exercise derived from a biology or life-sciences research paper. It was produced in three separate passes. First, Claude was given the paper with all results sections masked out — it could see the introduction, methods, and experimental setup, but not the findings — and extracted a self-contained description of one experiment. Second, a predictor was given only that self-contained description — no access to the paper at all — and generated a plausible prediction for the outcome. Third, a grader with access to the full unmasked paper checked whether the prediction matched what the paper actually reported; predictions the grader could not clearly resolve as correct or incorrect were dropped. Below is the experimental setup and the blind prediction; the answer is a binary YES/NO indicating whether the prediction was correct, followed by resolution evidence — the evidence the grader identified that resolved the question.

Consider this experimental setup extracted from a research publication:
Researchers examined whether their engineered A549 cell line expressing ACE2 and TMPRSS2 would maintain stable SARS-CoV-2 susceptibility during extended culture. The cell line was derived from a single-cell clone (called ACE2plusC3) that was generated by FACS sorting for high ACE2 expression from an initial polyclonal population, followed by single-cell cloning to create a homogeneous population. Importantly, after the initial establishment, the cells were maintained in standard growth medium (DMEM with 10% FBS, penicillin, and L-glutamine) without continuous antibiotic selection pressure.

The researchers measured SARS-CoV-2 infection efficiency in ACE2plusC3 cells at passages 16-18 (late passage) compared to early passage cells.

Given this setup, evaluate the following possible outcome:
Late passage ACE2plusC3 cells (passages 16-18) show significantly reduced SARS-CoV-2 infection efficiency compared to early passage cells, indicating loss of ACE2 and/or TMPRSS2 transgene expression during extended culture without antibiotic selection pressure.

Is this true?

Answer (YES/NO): NO